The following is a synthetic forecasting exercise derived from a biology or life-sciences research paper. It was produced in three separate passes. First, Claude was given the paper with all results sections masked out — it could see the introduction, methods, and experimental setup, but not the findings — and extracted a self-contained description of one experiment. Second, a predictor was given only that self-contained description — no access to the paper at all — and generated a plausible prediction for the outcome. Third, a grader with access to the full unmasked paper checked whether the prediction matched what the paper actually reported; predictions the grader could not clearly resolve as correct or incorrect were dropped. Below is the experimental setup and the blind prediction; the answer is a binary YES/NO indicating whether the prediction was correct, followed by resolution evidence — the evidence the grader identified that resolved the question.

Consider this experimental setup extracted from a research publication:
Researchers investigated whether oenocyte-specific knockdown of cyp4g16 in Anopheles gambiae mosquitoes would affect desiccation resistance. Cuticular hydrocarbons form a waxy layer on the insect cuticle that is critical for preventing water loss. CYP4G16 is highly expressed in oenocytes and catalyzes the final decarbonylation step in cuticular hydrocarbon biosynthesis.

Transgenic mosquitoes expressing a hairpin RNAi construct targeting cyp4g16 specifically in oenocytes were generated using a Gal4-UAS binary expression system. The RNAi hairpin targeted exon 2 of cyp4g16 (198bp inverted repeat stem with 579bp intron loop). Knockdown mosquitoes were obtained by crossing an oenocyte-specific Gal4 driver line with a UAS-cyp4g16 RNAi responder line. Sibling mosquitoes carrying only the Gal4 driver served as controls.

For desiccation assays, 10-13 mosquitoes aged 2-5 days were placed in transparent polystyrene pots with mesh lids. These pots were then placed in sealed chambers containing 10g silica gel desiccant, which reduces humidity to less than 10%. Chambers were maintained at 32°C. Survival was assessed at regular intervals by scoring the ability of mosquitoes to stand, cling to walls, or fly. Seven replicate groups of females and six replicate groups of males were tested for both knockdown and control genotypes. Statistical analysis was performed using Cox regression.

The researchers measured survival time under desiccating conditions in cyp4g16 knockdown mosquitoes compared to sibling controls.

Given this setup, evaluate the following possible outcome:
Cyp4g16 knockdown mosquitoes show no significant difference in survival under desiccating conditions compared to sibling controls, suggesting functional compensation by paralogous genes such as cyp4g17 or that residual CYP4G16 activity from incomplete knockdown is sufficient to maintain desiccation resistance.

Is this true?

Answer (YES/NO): NO